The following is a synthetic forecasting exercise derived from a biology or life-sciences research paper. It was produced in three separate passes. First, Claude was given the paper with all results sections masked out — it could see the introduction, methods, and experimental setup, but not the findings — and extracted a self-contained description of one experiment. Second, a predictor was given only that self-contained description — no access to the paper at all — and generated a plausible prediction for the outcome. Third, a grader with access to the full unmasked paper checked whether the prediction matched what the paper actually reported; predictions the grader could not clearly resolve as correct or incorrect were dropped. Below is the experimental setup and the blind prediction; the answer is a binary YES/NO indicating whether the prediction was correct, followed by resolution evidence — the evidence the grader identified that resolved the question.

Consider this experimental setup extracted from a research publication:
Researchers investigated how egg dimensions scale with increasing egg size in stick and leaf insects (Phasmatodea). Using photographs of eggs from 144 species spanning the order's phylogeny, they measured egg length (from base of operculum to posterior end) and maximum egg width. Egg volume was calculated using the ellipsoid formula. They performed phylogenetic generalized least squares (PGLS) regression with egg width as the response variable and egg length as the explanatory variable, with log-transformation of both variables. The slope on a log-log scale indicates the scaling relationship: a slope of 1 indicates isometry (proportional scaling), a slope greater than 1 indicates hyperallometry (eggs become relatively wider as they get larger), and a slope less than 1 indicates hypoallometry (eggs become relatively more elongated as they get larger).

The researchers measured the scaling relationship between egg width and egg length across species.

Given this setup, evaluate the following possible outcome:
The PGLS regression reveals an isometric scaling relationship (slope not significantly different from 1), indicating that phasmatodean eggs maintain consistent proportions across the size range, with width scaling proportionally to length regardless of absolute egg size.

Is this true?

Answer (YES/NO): NO